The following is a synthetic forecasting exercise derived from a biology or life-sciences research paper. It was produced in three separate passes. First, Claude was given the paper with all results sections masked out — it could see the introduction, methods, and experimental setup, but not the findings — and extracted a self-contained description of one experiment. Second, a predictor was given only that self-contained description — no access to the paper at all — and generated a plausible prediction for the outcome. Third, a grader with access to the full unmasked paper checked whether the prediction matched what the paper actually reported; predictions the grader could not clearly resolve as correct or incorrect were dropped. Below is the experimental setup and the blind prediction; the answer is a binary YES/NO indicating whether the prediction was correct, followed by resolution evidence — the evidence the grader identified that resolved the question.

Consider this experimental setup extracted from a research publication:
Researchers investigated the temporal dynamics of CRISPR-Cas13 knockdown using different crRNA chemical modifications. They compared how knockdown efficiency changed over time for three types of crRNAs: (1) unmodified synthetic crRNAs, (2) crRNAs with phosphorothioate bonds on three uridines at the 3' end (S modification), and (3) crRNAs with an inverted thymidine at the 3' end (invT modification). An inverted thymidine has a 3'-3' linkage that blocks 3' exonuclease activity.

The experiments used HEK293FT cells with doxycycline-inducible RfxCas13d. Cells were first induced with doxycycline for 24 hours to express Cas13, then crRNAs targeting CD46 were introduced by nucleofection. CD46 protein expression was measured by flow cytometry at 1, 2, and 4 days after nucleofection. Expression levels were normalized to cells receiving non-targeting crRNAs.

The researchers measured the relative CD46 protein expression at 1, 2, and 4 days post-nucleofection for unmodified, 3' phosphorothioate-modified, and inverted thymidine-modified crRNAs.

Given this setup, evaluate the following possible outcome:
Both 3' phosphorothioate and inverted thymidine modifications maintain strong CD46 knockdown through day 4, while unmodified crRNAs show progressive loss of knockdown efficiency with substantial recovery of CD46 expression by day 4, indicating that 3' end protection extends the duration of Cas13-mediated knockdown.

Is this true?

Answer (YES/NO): NO